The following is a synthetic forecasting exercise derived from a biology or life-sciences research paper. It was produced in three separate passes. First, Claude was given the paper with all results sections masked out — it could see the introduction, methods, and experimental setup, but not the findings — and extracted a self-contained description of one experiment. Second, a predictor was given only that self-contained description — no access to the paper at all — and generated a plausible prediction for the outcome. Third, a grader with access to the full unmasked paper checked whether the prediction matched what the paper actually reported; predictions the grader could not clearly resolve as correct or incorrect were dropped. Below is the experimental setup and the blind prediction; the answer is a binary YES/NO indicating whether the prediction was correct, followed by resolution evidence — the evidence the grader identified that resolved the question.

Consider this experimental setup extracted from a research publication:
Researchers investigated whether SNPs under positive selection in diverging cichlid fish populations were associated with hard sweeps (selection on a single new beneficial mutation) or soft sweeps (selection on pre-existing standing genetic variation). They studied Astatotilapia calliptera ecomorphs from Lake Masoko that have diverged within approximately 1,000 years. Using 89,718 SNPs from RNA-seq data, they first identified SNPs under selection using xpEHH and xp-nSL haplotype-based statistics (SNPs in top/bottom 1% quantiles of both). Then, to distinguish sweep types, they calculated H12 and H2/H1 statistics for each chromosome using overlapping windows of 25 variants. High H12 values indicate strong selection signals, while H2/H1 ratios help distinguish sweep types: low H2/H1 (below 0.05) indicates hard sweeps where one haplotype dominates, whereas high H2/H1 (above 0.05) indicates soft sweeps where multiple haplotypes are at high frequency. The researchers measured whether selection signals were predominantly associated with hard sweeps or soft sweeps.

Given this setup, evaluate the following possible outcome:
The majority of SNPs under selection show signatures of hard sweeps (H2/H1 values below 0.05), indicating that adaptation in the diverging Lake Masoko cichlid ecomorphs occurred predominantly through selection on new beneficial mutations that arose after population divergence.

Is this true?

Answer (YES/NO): NO